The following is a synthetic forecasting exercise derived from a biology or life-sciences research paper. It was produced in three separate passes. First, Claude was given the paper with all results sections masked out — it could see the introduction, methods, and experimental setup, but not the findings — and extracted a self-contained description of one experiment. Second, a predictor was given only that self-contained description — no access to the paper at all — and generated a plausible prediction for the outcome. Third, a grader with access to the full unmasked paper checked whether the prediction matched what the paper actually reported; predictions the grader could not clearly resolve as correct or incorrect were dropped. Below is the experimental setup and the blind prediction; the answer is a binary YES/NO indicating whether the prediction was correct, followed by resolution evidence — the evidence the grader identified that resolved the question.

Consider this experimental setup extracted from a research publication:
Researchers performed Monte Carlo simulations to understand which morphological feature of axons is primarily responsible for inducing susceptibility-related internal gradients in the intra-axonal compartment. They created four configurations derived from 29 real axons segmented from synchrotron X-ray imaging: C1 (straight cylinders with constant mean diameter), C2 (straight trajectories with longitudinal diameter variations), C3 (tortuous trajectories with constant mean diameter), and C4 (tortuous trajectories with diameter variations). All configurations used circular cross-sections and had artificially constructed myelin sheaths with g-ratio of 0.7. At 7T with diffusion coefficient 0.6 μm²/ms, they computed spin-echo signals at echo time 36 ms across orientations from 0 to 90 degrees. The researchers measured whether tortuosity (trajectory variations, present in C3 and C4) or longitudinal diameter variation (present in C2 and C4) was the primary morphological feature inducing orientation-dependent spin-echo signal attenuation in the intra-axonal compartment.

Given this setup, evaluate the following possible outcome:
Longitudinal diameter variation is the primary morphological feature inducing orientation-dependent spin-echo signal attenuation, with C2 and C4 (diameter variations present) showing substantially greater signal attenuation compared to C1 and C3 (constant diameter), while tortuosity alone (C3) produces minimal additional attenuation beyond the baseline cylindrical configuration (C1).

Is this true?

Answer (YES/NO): NO